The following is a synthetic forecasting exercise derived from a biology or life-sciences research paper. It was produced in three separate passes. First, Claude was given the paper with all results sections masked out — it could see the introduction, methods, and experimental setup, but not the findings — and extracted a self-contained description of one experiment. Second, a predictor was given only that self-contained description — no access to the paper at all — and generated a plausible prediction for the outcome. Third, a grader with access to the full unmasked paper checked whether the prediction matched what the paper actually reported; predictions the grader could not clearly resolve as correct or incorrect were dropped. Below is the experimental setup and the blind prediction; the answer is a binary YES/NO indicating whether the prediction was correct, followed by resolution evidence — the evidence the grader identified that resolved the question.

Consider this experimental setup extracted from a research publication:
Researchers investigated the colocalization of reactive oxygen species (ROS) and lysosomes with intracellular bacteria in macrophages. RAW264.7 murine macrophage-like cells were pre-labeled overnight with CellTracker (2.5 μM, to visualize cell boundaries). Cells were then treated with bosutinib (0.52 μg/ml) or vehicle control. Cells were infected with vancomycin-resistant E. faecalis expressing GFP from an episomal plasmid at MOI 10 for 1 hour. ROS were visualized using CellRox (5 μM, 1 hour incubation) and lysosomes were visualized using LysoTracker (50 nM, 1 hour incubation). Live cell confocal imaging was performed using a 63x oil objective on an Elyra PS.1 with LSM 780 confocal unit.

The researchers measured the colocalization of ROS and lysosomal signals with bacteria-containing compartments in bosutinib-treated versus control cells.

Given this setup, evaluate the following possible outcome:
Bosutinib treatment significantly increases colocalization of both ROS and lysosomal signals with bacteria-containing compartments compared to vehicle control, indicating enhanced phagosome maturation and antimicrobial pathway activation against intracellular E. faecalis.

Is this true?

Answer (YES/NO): YES